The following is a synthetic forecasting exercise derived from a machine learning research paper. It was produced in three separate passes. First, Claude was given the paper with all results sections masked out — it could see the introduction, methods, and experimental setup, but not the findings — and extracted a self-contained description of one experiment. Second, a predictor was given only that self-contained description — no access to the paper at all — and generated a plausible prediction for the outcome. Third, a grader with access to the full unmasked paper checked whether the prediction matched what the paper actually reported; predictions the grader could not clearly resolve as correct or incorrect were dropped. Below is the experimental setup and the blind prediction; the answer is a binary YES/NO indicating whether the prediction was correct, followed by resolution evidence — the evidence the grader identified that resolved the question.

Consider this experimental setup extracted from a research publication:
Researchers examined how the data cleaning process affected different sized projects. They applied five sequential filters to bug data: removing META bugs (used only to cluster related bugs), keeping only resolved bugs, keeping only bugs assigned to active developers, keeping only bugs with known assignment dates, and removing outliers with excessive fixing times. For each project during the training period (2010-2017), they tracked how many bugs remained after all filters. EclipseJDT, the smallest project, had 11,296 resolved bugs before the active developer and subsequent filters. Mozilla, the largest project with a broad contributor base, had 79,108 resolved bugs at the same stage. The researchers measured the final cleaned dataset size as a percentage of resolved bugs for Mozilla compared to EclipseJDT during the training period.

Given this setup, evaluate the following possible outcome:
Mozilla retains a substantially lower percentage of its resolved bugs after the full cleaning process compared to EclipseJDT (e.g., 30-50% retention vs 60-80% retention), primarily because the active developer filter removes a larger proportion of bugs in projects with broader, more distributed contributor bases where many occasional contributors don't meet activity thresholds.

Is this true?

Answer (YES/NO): NO